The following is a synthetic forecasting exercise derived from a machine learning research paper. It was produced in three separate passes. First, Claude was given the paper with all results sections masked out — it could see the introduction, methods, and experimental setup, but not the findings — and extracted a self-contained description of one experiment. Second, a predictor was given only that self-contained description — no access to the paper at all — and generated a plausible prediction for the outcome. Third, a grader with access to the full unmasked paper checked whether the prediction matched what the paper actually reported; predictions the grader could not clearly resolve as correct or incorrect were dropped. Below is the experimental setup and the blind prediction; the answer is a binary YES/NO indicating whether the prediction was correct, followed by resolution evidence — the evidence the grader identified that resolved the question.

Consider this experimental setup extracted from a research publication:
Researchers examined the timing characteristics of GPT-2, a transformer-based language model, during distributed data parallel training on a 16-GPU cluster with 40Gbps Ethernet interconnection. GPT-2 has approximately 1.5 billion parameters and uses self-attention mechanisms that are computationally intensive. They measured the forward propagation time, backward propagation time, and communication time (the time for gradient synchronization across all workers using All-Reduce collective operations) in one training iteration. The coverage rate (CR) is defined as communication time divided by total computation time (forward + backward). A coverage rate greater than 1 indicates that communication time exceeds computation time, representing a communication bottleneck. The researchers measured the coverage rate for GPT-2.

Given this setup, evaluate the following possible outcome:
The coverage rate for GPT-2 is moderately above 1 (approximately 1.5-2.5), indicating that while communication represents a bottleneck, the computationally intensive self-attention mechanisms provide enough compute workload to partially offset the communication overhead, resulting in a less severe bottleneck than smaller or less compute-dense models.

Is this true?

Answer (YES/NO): NO